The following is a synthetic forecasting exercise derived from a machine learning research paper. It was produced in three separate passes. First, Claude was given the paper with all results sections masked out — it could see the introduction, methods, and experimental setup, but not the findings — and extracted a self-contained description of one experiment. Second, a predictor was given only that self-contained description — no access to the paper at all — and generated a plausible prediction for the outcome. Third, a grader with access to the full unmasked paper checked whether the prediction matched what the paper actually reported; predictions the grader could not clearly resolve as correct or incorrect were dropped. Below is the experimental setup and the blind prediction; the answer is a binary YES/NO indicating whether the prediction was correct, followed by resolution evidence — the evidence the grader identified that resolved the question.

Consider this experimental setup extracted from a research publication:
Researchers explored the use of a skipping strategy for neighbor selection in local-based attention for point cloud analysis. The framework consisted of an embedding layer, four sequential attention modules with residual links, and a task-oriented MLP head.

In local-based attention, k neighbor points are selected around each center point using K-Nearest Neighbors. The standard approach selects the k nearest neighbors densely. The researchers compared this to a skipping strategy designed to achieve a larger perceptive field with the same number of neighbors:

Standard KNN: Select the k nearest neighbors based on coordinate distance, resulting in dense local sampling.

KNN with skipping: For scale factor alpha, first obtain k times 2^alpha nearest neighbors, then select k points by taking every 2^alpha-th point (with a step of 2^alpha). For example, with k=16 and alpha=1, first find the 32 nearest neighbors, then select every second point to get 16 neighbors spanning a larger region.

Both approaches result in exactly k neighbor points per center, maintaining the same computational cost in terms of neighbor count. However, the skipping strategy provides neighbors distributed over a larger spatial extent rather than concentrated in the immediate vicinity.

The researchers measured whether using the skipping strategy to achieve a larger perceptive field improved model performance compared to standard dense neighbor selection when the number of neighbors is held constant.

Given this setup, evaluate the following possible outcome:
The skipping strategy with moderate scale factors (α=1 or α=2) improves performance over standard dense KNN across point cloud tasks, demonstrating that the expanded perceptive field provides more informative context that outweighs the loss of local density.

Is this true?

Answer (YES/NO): YES